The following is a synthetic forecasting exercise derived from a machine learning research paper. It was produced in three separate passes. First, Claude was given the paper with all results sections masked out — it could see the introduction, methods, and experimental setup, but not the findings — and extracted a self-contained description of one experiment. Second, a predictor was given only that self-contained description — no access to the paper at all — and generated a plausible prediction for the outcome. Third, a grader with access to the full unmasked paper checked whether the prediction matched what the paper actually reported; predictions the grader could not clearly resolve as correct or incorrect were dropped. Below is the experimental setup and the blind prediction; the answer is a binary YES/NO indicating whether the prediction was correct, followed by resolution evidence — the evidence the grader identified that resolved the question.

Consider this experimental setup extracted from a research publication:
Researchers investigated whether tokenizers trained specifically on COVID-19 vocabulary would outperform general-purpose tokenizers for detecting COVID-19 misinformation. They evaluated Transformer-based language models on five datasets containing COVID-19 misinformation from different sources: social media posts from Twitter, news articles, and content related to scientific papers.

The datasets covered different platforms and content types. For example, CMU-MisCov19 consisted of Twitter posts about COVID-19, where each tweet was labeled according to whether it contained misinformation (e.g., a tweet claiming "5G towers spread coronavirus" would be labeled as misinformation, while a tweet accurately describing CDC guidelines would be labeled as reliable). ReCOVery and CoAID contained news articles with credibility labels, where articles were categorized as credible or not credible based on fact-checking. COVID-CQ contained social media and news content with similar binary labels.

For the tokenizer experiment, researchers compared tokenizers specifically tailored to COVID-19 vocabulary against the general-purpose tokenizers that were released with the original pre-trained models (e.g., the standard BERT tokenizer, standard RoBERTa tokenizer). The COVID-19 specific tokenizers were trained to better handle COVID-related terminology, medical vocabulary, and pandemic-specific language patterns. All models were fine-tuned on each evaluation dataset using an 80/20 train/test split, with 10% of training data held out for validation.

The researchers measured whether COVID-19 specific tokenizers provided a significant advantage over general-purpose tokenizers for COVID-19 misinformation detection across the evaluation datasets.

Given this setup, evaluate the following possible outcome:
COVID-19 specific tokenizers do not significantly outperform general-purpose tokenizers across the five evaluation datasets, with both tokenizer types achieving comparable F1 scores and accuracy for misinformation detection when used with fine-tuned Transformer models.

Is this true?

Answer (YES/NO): NO